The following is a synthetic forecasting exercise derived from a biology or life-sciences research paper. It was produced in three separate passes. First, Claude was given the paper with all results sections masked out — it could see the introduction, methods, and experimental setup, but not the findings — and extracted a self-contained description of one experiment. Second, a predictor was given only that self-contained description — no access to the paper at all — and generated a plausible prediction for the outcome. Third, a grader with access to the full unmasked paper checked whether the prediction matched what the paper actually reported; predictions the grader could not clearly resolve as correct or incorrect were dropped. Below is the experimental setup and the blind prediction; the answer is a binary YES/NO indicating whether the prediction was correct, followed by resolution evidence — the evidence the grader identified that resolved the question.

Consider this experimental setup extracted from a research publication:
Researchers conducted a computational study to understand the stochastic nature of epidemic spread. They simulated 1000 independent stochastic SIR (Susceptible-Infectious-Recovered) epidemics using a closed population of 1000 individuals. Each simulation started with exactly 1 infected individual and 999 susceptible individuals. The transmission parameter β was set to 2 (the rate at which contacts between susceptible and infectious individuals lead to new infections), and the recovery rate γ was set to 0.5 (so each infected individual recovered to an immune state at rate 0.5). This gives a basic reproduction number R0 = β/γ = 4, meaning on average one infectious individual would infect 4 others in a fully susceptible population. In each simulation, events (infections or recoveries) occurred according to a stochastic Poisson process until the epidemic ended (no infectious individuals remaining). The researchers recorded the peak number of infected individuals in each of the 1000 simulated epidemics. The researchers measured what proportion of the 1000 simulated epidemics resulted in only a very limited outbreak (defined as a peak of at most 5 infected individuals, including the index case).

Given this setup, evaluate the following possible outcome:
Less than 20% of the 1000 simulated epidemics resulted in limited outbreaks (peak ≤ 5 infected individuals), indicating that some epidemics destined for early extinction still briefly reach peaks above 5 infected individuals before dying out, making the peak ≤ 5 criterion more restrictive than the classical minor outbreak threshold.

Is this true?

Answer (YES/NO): NO